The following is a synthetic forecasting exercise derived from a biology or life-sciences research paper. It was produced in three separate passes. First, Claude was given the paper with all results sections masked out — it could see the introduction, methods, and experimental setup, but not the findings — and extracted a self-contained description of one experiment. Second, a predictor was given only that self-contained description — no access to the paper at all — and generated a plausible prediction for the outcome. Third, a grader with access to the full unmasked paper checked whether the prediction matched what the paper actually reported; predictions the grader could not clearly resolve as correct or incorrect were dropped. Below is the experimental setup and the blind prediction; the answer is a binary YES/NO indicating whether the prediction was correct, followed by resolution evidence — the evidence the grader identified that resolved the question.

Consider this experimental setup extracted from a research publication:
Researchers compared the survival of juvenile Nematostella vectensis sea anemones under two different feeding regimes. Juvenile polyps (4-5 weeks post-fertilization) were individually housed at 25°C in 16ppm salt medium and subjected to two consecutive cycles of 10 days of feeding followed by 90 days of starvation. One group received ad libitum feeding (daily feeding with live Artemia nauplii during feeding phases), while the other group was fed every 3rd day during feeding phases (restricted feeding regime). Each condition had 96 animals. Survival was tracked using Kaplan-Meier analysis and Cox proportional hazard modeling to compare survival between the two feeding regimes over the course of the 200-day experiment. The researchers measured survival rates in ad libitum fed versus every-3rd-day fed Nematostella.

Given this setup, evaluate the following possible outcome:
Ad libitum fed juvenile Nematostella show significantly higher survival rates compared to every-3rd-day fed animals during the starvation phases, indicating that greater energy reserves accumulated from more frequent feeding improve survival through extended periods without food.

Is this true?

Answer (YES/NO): YES